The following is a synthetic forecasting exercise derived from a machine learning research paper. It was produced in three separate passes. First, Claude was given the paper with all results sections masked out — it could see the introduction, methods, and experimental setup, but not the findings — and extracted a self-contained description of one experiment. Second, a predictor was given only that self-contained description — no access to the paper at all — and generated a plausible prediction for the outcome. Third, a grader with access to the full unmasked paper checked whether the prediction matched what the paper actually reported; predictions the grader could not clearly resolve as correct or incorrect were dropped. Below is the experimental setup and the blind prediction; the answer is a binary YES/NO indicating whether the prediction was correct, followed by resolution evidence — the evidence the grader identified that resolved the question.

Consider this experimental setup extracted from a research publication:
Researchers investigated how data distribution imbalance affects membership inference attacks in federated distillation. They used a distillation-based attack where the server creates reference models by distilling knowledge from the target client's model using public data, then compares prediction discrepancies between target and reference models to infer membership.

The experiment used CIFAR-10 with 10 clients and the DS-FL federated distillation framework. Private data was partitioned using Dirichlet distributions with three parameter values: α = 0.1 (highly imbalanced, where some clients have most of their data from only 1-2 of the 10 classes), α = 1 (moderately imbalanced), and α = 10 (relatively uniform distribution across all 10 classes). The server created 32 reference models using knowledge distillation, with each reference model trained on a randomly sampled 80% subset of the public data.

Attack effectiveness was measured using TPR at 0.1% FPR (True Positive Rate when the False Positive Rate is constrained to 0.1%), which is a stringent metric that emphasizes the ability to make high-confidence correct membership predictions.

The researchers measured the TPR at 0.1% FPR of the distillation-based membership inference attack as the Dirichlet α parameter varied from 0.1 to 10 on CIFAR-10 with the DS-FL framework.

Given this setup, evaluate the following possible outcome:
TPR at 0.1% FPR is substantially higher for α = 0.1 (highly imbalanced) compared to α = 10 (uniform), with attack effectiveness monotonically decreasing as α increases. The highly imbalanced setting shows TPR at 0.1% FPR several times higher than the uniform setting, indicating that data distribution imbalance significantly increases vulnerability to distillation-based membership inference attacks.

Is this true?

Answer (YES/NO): NO